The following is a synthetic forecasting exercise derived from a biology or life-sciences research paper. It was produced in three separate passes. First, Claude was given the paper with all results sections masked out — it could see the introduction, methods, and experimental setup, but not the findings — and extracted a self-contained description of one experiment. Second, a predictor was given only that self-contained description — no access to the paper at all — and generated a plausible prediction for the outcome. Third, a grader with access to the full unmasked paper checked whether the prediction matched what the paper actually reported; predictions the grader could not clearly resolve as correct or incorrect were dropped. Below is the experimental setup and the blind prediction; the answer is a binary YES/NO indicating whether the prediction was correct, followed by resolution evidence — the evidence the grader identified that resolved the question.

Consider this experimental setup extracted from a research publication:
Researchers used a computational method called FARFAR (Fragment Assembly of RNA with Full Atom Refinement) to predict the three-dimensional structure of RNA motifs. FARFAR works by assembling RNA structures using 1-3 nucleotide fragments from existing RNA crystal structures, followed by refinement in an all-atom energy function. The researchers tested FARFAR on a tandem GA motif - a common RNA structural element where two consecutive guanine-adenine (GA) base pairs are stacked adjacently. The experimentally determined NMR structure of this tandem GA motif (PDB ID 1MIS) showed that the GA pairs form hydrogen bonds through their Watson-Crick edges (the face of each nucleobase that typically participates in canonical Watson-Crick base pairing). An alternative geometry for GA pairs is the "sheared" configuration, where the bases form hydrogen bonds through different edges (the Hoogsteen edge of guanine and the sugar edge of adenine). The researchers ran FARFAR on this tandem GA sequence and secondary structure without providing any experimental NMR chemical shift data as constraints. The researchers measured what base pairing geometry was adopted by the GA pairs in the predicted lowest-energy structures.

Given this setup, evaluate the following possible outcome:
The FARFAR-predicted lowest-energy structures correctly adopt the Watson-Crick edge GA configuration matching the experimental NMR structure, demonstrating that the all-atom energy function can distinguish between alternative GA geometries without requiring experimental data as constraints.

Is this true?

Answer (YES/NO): NO